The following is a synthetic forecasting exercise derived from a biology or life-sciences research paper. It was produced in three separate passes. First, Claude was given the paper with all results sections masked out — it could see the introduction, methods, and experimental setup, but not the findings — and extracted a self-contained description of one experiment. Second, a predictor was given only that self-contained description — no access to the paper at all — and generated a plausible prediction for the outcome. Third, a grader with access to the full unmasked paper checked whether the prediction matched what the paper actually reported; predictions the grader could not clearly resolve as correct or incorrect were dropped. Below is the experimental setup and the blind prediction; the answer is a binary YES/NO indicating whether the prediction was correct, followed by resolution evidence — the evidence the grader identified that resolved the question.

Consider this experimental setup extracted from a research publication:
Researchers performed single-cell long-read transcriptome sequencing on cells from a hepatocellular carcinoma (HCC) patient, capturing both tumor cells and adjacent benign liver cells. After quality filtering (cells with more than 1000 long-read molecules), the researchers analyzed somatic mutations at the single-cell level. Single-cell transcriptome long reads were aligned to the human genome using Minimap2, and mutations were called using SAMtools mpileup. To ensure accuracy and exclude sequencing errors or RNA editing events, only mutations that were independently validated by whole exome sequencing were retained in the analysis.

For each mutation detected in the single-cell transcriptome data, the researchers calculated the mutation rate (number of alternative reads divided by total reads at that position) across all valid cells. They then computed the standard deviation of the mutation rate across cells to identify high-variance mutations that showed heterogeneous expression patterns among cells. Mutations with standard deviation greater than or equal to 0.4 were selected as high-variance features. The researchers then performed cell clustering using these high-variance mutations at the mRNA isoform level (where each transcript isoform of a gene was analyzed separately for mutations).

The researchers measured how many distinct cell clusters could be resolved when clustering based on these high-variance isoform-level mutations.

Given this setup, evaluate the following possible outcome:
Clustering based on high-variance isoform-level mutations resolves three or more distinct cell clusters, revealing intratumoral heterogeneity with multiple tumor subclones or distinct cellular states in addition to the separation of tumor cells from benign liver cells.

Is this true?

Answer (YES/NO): NO